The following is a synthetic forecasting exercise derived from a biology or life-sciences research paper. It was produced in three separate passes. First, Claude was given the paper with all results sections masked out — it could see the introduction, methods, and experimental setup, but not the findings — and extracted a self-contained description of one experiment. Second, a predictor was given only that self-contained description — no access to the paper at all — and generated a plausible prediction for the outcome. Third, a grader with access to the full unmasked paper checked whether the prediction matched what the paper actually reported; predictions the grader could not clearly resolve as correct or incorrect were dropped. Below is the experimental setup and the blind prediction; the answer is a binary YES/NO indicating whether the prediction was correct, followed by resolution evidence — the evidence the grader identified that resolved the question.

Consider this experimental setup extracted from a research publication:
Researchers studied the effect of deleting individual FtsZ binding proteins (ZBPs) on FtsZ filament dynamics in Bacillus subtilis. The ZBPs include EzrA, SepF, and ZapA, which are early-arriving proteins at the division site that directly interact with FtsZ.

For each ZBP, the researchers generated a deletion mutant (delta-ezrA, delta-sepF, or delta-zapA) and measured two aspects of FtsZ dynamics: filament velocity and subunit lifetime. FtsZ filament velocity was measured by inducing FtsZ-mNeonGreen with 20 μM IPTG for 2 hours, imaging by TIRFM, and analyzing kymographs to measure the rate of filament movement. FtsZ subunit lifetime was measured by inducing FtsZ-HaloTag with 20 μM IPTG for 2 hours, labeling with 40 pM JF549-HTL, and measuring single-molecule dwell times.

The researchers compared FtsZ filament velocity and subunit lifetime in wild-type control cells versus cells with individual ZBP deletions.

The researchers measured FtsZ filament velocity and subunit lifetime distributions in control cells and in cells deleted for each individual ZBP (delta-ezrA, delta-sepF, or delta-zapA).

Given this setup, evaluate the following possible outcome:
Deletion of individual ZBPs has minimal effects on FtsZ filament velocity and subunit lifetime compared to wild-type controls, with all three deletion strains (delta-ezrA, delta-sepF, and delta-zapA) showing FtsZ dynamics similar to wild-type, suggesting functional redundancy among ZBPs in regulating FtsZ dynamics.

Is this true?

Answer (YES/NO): NO